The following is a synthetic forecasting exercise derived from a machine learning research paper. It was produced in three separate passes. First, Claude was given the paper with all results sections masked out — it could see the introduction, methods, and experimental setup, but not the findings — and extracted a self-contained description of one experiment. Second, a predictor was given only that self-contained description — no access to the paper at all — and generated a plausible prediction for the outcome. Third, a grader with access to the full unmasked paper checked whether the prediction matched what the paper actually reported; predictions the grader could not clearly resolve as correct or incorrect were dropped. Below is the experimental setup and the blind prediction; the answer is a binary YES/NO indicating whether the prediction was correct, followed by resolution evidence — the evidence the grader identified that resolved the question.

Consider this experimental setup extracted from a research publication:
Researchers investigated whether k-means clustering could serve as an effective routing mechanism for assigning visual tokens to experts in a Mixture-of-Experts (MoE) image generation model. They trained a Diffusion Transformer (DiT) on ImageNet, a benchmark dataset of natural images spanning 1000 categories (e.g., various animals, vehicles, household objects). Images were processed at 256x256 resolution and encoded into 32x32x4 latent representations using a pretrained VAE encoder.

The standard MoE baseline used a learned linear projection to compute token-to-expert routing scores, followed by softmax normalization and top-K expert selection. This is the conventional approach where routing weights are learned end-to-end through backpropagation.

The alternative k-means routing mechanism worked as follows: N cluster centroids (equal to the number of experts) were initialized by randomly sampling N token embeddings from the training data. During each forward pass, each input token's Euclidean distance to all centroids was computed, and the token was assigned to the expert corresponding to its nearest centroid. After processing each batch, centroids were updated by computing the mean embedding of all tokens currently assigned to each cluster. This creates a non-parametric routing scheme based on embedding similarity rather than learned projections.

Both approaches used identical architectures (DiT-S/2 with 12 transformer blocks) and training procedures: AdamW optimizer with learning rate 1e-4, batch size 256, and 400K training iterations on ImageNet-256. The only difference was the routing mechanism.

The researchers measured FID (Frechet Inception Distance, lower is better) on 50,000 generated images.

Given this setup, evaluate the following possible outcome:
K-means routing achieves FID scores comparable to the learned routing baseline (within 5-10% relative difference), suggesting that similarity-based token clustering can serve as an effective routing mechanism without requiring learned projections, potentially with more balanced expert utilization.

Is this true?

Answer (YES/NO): NO